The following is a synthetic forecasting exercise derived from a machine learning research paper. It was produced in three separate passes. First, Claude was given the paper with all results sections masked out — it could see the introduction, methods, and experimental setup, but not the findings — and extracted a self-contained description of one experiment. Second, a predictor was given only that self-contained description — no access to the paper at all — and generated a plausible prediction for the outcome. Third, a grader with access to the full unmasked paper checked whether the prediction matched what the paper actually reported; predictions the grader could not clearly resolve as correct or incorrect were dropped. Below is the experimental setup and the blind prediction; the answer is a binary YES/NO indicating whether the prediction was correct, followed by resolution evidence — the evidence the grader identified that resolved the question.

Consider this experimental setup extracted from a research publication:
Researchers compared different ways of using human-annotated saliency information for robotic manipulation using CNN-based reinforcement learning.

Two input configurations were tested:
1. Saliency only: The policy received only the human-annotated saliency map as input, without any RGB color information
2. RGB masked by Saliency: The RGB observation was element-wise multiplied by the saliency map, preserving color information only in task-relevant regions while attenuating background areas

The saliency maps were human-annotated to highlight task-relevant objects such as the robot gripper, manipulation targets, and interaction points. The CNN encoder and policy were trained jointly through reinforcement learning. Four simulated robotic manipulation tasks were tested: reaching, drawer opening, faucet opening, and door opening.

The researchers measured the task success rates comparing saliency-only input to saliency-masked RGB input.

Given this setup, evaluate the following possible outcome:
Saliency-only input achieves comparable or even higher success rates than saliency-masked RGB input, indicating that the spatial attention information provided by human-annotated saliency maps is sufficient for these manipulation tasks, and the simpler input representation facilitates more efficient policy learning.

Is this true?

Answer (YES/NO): NO